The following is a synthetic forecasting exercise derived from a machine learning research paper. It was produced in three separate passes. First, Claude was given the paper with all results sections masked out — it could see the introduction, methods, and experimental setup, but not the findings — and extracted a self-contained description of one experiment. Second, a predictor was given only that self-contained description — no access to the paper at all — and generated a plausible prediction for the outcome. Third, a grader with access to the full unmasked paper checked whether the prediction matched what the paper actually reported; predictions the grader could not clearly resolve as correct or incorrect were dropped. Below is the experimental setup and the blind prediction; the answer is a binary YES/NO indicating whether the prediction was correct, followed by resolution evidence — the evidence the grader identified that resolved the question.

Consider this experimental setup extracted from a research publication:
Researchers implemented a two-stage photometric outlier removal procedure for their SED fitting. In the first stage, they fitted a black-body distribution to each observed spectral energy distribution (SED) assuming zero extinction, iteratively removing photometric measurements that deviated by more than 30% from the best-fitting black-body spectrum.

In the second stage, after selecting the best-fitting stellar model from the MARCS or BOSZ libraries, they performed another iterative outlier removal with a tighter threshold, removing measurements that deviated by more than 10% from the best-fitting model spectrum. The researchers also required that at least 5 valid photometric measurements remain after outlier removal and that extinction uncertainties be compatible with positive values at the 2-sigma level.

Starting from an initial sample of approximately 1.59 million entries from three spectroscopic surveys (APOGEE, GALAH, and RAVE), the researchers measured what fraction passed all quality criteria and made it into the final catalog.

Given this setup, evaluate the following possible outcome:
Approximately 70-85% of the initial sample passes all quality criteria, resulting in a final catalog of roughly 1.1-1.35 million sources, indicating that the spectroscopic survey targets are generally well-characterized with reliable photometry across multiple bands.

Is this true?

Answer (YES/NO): NO